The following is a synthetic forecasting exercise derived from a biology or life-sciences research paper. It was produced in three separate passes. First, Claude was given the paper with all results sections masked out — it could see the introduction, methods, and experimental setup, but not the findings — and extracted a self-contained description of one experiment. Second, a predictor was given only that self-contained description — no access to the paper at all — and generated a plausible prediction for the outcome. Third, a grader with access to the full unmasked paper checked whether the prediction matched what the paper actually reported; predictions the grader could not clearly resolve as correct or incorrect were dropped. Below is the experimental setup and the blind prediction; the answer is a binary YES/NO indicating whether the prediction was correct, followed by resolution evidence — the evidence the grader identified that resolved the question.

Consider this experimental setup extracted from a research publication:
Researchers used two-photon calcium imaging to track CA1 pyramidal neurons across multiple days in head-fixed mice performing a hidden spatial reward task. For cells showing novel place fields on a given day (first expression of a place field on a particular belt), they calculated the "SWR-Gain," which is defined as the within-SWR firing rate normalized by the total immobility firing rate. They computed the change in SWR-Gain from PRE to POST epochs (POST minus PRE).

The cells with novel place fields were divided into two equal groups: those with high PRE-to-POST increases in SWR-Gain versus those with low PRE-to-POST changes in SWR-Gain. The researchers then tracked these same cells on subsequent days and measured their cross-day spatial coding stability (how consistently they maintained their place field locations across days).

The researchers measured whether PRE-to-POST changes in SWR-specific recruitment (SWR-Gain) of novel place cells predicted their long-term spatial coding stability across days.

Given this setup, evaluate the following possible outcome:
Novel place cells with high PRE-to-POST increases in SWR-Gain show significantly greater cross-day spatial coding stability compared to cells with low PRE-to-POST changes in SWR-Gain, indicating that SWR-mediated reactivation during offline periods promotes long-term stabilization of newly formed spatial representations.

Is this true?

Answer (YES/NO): YES